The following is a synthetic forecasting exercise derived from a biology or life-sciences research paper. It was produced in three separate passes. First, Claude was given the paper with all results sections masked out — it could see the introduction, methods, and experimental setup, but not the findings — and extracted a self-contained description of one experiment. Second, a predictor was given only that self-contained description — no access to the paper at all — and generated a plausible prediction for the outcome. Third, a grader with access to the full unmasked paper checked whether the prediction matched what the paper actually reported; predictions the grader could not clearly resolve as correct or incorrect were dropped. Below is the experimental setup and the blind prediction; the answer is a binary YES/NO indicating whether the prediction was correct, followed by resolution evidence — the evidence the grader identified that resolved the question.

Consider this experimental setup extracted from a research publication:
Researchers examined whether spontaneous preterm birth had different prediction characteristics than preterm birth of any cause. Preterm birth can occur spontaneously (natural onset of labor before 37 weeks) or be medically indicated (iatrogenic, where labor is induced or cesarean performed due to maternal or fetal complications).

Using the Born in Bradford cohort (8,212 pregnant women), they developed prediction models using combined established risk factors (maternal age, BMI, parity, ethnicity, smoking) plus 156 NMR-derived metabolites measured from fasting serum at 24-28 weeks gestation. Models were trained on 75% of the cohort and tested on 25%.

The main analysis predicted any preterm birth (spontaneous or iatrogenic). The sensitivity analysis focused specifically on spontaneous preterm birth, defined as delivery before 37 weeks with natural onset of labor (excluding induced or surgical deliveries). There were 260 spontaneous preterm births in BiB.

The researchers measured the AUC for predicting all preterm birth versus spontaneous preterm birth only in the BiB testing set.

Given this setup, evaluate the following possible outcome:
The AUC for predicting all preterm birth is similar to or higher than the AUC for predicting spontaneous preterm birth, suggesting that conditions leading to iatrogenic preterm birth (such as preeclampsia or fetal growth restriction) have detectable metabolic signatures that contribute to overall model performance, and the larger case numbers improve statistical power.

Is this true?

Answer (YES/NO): NO